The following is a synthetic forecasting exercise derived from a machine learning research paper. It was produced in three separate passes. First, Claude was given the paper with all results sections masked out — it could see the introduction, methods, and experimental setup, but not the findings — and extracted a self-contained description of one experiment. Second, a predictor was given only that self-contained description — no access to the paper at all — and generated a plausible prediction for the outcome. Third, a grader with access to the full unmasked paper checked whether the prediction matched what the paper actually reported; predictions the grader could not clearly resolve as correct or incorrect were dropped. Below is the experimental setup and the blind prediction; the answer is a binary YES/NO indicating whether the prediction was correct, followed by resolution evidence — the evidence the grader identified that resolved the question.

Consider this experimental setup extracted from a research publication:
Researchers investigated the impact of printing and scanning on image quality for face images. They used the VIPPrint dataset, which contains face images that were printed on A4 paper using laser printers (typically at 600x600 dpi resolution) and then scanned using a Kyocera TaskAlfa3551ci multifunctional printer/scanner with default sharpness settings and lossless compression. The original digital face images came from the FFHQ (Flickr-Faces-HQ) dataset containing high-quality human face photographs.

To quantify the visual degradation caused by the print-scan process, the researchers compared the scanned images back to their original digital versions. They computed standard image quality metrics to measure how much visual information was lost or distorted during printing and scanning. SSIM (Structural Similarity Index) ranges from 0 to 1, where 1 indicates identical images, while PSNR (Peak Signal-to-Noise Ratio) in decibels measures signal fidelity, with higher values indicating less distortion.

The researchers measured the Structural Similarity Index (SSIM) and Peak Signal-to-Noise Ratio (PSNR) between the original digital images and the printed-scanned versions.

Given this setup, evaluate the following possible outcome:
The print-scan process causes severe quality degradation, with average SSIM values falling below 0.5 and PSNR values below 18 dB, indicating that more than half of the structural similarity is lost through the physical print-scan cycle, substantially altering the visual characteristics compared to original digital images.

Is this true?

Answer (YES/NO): YES